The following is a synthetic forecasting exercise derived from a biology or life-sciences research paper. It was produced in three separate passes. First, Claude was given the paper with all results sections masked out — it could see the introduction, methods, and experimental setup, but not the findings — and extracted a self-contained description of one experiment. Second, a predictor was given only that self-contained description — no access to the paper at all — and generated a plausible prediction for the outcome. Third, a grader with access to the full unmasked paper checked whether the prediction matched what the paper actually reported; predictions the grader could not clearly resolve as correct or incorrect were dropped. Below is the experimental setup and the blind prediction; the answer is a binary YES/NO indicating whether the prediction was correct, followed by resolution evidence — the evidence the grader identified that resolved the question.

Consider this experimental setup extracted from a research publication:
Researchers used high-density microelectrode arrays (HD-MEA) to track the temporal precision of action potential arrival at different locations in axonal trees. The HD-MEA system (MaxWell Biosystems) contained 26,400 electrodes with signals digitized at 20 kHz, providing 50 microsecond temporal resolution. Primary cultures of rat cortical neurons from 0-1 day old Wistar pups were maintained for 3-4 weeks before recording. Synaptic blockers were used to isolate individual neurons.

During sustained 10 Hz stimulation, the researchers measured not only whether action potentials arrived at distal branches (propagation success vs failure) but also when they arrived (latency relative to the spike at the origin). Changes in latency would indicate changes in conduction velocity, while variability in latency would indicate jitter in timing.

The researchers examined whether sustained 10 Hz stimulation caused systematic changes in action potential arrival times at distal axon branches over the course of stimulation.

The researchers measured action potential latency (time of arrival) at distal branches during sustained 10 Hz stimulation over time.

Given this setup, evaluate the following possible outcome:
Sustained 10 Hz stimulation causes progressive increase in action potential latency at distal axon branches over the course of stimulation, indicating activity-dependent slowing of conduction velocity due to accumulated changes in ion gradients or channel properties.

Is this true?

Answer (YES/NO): YES